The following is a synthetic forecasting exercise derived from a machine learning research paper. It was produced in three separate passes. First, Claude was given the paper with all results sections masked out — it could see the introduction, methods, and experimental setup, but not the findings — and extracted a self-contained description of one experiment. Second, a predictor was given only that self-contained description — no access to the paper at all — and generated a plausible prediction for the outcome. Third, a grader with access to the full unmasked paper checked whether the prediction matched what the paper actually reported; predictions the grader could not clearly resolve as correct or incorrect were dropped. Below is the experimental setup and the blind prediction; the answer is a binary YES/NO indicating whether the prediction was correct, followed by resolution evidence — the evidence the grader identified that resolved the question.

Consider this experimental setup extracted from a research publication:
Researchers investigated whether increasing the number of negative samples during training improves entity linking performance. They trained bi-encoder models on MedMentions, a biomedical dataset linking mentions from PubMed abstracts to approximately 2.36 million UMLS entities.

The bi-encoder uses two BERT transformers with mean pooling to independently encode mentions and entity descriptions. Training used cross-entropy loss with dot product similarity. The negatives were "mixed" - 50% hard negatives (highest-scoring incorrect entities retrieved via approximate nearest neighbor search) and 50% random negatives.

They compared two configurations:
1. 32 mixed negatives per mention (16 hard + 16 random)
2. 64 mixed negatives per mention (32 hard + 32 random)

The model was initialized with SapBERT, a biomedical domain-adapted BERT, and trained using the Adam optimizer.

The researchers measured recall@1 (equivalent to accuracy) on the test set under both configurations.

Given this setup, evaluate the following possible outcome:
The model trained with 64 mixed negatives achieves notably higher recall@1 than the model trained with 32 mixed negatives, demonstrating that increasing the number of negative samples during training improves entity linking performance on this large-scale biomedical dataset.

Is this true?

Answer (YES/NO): NO